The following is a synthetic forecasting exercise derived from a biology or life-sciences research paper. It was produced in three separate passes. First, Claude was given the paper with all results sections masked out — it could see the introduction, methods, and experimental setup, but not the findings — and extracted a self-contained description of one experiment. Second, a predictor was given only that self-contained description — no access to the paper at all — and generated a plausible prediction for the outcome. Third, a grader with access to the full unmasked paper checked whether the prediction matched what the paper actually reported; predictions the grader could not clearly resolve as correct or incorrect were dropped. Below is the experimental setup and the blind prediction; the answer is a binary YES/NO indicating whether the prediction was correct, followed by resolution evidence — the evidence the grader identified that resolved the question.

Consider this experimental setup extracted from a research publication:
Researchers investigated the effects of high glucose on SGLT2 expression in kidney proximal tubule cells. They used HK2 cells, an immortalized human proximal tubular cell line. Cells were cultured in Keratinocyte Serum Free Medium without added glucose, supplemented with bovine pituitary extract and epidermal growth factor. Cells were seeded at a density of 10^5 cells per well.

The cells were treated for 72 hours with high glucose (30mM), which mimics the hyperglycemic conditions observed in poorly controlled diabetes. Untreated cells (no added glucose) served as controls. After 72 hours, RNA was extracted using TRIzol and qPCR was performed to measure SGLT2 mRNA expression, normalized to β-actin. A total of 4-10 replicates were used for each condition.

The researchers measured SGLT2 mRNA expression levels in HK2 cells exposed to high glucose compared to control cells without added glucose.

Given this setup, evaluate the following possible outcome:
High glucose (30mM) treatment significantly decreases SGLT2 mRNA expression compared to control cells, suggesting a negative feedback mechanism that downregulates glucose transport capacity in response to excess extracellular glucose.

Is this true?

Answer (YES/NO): NO